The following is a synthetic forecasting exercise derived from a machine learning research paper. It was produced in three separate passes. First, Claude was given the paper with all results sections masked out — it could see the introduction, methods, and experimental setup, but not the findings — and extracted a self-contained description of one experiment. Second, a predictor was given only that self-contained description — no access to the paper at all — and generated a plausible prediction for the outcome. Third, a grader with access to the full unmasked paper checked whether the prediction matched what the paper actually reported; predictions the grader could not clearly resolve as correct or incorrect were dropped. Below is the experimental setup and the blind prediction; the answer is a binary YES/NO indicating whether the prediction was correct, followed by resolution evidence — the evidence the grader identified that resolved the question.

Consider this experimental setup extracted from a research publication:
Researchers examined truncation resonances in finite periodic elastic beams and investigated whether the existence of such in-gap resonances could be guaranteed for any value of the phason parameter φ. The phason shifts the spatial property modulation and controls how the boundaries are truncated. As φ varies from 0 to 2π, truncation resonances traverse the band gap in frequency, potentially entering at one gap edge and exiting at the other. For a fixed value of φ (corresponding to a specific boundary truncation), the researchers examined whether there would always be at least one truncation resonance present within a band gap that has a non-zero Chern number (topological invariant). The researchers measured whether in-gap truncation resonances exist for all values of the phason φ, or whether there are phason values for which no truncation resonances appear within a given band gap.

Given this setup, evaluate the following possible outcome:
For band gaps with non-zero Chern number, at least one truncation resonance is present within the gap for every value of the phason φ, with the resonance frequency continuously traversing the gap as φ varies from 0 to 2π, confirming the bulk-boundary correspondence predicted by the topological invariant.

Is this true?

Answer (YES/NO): NO